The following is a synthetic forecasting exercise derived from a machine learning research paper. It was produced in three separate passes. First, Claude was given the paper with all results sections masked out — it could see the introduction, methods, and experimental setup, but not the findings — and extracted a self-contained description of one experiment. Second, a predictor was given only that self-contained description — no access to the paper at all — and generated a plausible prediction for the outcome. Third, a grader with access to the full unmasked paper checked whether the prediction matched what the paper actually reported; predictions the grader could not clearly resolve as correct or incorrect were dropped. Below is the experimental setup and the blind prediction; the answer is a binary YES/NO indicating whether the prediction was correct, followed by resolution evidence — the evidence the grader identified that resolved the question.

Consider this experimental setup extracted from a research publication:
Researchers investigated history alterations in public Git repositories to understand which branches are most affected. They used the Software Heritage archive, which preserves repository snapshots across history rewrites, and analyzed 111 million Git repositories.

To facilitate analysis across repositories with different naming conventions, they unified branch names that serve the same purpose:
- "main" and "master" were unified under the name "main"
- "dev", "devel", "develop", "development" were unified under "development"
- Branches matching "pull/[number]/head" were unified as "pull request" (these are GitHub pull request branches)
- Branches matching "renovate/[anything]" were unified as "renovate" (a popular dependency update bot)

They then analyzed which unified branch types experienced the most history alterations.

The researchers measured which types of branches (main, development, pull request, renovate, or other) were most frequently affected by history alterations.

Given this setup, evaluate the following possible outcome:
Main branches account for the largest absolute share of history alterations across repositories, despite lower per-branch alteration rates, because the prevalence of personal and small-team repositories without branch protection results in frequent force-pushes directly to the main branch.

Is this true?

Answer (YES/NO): NO